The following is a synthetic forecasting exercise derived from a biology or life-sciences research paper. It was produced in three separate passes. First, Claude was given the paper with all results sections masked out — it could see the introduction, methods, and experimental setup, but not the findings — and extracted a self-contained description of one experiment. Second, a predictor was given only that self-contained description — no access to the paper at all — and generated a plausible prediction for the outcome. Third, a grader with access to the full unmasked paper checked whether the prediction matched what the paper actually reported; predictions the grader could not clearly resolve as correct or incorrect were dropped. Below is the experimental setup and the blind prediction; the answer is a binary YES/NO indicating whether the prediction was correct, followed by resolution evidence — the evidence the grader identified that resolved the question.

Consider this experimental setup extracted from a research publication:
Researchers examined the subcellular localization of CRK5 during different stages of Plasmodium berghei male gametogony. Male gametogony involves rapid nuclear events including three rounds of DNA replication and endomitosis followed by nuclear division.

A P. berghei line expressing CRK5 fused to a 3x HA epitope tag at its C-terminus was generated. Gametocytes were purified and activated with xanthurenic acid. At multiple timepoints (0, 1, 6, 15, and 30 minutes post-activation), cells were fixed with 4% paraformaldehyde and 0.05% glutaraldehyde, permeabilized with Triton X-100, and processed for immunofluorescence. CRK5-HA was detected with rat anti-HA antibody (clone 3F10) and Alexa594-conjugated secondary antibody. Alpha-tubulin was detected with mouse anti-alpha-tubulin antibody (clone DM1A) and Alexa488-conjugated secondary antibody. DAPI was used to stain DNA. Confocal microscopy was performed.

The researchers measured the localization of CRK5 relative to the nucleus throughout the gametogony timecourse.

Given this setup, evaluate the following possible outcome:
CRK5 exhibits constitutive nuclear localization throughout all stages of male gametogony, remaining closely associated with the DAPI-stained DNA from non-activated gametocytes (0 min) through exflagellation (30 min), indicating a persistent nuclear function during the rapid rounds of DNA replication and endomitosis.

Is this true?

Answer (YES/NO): NO